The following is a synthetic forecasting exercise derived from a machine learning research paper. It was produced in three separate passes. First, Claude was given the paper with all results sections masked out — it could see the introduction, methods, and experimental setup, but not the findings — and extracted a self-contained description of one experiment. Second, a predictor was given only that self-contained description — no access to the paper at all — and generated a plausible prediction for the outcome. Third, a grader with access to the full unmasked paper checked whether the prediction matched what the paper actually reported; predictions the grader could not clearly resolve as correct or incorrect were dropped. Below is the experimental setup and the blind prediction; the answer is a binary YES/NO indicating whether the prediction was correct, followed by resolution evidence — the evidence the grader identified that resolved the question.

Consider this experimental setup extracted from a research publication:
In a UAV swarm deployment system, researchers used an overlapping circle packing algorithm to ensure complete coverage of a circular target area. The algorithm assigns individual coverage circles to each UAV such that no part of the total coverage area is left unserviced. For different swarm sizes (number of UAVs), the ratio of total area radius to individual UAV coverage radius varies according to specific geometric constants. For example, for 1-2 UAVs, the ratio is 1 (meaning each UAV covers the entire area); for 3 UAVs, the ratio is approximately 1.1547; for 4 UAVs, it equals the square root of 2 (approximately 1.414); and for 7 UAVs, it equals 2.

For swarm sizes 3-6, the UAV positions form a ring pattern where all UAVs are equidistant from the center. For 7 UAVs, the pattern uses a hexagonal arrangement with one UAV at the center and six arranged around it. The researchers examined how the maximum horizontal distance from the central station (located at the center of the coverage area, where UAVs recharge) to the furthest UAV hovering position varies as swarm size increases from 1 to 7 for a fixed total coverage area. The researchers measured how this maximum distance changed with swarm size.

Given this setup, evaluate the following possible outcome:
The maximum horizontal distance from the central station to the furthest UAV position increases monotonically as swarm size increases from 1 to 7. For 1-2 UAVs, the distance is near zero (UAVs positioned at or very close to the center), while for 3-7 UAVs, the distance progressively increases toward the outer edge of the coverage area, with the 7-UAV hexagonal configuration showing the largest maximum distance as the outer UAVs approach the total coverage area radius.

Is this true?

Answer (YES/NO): NO